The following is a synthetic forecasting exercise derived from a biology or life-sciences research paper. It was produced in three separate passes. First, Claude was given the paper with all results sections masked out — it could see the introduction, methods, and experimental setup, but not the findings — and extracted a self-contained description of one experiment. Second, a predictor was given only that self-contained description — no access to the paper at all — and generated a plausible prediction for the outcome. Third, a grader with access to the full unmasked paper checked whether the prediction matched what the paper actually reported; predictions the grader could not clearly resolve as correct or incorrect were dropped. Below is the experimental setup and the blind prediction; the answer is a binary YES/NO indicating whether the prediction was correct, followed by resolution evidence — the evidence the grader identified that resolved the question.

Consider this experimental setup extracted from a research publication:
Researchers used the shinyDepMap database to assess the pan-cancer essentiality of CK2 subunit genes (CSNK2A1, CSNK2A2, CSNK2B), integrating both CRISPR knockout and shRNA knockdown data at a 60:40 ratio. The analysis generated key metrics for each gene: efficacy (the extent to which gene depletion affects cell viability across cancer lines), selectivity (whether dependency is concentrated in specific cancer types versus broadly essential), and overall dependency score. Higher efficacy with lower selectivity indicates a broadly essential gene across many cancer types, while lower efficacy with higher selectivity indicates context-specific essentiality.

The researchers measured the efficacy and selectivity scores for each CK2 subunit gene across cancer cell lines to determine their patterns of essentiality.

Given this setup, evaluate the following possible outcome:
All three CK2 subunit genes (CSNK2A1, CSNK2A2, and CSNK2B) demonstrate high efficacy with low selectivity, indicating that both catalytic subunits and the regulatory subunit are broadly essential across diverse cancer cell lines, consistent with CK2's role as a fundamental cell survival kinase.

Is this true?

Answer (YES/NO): NO